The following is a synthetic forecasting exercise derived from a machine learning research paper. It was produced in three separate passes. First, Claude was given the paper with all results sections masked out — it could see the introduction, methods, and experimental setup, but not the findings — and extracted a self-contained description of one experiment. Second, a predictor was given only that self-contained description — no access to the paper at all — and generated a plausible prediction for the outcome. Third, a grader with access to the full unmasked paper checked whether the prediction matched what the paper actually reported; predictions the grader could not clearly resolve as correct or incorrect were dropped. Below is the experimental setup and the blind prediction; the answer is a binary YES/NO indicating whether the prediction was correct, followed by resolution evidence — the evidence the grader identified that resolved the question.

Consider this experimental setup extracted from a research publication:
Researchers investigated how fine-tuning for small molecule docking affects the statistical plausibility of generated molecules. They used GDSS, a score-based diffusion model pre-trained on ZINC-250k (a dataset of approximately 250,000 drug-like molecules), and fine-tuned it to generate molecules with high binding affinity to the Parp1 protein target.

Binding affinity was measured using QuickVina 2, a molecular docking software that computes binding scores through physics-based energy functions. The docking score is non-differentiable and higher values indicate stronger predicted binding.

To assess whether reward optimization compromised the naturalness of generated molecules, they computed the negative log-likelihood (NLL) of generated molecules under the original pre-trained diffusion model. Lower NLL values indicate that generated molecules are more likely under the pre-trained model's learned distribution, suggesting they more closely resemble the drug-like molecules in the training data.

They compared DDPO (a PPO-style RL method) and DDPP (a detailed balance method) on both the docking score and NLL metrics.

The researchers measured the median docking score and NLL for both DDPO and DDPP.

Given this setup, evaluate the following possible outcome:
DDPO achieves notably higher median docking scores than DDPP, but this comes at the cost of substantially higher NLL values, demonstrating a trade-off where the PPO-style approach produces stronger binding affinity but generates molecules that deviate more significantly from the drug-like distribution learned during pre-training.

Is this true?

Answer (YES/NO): NO